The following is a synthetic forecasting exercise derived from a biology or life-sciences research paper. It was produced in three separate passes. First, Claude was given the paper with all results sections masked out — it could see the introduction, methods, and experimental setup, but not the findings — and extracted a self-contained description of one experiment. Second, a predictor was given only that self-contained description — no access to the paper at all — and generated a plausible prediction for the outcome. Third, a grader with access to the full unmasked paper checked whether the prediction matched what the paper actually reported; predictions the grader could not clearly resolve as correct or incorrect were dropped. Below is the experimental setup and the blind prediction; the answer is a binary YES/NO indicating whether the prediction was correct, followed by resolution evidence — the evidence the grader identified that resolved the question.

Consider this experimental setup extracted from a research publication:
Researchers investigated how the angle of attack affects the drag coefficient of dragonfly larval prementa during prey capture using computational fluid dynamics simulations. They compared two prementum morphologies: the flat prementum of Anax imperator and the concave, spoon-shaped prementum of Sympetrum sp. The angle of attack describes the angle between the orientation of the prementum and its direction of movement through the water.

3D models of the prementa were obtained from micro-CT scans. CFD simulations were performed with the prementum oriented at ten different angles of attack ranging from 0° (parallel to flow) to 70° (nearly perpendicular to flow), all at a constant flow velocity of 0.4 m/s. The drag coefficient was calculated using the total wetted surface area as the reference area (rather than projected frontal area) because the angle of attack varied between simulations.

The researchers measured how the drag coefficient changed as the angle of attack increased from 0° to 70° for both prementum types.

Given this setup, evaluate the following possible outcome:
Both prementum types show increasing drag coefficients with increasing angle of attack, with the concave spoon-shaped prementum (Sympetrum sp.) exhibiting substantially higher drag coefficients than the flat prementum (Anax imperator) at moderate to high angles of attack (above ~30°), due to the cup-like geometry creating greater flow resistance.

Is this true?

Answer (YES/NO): NO